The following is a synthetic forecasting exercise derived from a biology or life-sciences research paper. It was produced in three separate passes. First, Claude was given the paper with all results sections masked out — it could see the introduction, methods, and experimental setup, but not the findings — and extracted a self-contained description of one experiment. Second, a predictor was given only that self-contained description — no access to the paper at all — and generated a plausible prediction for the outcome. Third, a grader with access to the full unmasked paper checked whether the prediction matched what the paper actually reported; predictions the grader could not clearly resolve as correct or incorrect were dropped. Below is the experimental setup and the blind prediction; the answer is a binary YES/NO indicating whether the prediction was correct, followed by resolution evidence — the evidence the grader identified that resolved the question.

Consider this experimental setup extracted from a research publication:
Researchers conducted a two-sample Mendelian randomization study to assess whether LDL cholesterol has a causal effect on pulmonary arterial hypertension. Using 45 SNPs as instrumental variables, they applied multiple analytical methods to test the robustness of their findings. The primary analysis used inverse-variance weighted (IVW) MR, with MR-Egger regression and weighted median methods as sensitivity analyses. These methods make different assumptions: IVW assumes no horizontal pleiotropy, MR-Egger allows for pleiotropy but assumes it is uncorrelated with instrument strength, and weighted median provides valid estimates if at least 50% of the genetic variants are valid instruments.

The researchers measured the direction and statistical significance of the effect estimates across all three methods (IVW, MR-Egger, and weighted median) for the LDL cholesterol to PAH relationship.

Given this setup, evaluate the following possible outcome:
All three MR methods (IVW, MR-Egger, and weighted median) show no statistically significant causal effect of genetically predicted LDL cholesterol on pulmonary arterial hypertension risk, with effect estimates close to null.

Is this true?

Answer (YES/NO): NO